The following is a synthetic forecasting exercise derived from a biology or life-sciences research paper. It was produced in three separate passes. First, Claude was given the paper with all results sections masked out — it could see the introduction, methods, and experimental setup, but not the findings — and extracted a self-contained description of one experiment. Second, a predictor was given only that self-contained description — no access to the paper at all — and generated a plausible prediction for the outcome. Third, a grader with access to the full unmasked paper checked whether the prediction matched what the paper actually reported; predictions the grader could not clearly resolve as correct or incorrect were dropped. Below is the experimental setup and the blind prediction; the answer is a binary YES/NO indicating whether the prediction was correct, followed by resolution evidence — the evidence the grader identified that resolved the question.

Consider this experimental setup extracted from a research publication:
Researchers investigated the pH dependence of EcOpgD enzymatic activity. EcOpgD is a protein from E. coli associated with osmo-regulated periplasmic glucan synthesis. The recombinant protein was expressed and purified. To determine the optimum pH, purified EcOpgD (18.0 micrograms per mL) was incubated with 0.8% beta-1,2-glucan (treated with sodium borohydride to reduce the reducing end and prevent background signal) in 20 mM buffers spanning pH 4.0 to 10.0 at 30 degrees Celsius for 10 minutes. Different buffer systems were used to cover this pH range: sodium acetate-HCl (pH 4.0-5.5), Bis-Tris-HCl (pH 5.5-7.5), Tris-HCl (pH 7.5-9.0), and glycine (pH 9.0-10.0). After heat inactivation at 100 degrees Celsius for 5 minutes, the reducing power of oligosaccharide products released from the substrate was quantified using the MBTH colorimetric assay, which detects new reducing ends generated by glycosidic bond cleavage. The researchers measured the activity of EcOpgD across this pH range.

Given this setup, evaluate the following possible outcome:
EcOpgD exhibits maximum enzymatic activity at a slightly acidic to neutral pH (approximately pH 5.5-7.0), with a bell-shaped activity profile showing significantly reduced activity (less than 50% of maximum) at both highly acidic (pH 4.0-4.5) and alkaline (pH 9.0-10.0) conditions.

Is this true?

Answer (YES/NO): NO